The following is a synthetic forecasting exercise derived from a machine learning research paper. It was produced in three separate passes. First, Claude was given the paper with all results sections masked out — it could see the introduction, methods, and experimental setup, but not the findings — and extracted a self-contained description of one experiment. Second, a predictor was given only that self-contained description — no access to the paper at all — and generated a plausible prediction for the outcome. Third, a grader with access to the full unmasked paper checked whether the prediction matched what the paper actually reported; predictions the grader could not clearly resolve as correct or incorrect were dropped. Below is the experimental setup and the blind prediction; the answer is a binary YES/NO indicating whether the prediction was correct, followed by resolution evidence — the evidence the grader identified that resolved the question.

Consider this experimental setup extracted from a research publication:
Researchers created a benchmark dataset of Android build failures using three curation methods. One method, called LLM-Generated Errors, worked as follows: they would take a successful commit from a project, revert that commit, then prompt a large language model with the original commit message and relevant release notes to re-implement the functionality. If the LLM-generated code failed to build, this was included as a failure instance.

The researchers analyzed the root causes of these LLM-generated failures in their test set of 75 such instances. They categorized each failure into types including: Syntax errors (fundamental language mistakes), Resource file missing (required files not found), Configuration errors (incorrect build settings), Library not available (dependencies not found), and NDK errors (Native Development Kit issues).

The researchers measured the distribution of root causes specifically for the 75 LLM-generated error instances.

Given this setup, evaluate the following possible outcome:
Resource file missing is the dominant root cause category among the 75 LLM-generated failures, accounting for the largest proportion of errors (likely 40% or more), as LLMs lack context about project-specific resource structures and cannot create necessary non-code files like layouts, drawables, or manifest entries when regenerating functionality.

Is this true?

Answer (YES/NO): NO